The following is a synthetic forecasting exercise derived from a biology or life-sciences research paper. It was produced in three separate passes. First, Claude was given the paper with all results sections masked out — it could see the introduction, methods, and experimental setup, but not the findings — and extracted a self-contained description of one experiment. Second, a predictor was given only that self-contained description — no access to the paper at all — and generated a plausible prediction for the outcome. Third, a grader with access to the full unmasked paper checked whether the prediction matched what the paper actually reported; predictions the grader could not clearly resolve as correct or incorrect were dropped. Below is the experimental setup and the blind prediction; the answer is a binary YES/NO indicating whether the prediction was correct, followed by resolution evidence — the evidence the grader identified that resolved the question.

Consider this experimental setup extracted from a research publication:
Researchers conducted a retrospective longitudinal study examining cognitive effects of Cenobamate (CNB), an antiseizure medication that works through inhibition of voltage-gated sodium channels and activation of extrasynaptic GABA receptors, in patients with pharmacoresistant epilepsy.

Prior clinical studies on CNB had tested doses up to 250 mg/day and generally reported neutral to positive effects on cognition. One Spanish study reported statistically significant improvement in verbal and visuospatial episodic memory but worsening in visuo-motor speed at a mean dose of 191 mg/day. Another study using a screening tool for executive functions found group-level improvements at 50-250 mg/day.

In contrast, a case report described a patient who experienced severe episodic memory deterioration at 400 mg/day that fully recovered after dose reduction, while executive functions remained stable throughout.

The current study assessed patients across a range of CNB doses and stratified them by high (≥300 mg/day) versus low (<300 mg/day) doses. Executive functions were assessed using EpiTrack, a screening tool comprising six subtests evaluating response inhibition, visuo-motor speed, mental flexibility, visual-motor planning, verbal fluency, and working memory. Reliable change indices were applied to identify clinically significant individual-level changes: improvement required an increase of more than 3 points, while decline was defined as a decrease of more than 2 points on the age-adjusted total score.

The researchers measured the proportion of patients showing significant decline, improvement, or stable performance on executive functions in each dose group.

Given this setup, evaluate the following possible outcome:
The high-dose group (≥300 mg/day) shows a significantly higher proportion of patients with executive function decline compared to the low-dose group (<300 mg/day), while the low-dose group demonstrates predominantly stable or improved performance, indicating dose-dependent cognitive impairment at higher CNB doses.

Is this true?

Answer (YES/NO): YES